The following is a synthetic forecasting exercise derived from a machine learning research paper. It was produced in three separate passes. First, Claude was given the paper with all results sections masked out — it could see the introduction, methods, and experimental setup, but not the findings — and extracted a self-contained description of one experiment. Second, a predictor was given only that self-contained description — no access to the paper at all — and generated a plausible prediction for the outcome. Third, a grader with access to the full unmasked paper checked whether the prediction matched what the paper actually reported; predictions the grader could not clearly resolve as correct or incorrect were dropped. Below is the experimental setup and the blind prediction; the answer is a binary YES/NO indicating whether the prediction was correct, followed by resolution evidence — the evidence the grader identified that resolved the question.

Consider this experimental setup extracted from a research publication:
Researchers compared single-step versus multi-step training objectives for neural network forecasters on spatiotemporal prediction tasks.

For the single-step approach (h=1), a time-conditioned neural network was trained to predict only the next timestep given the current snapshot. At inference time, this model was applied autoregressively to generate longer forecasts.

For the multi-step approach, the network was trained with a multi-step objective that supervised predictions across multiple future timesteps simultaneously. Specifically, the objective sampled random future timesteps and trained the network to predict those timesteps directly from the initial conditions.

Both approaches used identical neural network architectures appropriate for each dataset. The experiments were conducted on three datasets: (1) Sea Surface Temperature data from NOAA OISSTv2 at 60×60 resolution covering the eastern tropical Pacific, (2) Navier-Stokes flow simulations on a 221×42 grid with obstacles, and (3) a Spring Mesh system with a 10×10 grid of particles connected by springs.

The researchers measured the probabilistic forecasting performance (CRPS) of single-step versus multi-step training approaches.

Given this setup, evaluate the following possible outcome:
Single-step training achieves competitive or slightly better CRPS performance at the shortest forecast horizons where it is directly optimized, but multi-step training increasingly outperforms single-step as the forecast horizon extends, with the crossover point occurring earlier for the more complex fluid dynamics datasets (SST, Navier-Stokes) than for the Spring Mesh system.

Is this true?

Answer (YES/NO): NO